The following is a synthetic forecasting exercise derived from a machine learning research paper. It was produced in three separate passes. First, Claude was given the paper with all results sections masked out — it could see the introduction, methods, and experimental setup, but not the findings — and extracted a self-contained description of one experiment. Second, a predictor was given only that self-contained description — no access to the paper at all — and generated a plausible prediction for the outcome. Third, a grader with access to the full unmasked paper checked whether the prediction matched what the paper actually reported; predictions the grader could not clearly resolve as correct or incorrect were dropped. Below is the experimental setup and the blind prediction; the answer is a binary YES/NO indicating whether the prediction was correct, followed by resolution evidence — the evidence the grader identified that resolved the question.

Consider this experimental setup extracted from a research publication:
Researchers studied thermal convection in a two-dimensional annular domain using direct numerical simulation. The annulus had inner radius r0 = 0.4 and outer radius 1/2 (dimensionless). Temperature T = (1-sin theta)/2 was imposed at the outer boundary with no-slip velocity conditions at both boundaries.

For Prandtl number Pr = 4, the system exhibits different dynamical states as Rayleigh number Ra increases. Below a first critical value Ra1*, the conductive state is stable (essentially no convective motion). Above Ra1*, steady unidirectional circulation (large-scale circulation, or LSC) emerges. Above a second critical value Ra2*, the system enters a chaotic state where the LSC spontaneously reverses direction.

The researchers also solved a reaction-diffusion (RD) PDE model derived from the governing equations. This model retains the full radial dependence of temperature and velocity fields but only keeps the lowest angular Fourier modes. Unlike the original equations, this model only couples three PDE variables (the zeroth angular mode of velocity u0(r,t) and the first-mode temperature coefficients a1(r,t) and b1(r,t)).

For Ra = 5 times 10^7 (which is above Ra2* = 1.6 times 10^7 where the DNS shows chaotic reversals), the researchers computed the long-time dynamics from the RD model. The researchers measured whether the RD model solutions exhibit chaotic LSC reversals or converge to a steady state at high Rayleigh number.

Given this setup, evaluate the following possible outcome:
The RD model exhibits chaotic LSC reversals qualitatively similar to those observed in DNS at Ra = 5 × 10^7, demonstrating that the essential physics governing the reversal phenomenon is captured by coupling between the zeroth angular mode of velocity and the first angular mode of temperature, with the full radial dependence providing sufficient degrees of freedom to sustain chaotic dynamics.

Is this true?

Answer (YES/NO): NO